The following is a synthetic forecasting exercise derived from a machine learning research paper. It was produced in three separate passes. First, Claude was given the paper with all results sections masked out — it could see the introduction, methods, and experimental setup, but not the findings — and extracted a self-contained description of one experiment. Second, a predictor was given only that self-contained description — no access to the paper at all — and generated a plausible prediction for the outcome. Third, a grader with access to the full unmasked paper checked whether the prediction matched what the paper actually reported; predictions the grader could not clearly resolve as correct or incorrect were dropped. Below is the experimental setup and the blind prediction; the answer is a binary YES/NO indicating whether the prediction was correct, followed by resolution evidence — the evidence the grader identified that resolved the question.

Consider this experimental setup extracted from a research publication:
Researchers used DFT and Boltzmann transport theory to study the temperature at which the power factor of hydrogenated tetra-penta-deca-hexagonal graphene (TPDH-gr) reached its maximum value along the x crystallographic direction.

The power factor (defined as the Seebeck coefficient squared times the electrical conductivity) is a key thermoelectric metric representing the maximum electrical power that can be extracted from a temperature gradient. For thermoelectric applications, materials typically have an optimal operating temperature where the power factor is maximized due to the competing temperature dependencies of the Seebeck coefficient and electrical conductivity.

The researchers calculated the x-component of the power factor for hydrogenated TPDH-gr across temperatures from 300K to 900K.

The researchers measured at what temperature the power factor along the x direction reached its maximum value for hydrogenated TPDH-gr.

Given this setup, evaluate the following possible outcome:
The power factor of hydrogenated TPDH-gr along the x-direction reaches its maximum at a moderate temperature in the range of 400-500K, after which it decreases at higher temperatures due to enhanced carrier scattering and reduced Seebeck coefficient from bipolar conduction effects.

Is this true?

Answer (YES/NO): NO